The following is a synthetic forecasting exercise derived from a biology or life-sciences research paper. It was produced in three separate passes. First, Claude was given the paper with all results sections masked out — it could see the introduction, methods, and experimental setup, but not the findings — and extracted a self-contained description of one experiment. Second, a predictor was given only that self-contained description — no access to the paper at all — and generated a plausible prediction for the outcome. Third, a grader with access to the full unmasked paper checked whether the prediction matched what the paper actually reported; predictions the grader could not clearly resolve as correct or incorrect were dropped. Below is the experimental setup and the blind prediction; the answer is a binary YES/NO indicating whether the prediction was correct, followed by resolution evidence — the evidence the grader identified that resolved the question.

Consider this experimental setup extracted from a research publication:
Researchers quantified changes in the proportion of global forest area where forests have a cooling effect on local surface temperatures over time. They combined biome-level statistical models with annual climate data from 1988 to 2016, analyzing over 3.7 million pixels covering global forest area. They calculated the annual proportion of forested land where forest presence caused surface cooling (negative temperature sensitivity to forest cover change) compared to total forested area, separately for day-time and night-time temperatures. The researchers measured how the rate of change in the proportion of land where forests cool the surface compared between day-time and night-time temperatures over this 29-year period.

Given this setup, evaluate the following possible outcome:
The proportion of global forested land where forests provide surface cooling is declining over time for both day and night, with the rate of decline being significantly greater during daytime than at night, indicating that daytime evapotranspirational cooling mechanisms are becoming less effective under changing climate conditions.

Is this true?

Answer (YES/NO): NO